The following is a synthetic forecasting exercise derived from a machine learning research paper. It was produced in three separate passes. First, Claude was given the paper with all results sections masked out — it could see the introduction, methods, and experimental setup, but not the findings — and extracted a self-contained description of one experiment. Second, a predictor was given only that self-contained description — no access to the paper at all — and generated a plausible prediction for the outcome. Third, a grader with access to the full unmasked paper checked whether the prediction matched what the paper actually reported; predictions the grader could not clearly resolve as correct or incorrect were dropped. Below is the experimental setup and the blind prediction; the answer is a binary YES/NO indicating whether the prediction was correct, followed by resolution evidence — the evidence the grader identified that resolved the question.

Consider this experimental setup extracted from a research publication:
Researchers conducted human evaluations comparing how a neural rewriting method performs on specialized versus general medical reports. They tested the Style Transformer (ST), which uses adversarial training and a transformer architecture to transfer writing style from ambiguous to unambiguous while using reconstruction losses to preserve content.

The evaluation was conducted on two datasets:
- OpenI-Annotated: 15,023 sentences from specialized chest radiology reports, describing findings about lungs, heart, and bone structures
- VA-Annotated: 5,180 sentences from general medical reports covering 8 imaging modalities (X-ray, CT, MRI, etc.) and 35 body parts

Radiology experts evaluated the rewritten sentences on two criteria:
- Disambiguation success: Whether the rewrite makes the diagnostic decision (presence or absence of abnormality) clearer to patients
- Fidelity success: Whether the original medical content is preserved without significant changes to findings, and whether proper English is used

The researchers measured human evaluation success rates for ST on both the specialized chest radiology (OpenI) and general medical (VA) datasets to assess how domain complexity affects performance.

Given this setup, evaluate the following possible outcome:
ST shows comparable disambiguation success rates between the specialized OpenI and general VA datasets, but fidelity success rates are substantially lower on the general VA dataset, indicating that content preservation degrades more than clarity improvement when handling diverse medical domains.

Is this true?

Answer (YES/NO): NO